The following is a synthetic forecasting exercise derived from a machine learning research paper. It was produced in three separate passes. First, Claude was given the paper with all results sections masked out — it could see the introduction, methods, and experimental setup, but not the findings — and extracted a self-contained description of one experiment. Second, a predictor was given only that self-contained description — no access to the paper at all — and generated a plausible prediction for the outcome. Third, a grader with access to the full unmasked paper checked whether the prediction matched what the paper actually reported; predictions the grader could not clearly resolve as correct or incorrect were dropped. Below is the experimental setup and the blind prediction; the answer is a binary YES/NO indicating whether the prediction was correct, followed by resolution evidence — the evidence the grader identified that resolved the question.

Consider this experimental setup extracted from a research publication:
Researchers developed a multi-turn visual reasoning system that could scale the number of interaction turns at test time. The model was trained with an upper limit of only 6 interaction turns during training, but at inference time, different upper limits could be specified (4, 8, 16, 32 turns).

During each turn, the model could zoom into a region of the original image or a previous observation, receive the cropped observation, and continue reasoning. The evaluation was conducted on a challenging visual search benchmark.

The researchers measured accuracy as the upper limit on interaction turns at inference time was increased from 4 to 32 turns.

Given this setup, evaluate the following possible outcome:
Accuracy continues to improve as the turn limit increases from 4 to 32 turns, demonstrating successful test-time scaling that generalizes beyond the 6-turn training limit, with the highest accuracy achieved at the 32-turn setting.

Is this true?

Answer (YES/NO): YES